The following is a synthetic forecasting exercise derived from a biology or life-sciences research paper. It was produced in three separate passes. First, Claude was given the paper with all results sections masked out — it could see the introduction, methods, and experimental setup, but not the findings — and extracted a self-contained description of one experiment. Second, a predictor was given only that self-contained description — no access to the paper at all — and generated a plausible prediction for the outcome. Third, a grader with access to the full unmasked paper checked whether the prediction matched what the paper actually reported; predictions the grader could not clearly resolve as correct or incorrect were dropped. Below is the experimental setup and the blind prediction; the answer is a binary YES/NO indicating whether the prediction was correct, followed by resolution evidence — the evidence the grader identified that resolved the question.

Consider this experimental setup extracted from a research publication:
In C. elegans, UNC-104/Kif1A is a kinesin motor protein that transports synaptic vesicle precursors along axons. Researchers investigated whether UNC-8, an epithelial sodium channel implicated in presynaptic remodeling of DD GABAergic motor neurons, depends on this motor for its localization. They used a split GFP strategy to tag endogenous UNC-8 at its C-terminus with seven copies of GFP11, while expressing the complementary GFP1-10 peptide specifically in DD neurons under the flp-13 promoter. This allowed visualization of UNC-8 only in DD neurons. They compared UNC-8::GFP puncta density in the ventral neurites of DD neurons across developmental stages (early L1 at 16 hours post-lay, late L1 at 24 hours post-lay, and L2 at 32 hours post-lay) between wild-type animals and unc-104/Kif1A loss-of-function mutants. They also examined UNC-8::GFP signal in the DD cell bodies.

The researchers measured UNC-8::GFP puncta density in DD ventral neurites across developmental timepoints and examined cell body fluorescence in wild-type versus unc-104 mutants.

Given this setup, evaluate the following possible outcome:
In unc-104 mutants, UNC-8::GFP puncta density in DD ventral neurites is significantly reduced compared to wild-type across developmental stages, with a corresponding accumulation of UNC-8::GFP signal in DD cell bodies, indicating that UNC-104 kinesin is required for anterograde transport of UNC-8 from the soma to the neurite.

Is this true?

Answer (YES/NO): NO